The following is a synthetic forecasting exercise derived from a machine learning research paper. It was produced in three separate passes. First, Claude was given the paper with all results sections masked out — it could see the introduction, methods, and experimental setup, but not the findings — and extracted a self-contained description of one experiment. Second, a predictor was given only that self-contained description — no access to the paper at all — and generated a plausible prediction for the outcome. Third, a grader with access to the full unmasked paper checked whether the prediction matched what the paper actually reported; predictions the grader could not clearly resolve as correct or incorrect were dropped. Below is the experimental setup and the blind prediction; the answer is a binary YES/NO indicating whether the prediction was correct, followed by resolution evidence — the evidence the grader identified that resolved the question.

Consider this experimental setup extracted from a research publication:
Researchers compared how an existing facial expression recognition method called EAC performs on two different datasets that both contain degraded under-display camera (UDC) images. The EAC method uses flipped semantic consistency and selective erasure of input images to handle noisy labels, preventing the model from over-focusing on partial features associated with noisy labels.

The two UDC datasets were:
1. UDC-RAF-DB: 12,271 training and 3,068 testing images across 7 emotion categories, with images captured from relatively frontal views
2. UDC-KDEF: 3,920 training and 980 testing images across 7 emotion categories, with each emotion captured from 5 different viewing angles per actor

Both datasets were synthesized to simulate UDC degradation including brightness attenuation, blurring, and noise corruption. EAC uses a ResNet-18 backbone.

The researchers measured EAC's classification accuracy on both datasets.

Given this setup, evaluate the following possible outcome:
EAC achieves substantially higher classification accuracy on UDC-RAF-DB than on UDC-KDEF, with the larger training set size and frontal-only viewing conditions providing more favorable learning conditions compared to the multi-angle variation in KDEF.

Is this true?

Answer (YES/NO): YES